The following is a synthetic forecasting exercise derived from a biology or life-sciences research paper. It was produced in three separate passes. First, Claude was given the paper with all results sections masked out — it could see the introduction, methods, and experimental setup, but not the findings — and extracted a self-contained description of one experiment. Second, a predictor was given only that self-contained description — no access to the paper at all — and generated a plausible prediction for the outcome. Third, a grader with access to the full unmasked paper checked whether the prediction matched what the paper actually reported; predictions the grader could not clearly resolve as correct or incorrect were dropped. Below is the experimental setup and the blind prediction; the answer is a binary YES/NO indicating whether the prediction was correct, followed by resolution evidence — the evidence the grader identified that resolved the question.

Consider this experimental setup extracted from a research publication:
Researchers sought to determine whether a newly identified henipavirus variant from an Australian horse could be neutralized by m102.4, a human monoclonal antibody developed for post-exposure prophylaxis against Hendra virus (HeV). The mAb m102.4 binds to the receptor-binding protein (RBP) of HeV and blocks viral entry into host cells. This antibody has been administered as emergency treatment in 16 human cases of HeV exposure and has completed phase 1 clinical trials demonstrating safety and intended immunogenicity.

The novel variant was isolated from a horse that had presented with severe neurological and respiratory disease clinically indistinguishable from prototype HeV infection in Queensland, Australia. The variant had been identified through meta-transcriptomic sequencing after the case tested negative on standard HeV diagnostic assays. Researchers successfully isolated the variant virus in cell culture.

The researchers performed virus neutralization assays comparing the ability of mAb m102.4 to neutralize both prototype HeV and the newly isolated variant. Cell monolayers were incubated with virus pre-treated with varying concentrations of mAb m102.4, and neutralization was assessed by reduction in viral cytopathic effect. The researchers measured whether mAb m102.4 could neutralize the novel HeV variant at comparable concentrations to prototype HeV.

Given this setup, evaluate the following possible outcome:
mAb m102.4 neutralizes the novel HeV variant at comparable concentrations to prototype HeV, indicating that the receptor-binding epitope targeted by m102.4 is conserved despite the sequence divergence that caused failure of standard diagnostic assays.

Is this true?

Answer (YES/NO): YES